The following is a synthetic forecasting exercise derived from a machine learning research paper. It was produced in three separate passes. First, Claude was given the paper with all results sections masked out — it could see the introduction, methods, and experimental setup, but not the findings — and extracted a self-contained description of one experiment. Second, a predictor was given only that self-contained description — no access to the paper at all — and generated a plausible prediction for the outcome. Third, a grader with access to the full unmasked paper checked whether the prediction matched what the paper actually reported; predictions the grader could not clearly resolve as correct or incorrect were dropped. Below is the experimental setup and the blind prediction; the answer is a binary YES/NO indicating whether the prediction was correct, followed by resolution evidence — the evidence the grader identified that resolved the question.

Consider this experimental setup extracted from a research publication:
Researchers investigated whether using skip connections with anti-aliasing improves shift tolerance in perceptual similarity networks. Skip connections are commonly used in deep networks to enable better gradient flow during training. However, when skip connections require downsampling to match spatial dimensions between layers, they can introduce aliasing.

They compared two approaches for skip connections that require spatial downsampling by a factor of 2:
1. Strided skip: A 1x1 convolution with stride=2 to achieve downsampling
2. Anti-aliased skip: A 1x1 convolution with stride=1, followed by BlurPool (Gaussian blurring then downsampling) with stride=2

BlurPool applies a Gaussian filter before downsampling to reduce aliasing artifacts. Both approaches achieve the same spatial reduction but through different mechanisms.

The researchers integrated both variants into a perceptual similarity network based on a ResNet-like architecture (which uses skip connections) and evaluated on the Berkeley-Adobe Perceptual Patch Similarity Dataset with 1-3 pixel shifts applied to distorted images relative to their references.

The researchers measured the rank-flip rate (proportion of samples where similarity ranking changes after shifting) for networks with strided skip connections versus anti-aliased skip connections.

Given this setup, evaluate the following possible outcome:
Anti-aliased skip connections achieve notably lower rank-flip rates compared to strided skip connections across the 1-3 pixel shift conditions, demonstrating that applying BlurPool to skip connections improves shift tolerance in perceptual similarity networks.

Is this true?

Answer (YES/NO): NO